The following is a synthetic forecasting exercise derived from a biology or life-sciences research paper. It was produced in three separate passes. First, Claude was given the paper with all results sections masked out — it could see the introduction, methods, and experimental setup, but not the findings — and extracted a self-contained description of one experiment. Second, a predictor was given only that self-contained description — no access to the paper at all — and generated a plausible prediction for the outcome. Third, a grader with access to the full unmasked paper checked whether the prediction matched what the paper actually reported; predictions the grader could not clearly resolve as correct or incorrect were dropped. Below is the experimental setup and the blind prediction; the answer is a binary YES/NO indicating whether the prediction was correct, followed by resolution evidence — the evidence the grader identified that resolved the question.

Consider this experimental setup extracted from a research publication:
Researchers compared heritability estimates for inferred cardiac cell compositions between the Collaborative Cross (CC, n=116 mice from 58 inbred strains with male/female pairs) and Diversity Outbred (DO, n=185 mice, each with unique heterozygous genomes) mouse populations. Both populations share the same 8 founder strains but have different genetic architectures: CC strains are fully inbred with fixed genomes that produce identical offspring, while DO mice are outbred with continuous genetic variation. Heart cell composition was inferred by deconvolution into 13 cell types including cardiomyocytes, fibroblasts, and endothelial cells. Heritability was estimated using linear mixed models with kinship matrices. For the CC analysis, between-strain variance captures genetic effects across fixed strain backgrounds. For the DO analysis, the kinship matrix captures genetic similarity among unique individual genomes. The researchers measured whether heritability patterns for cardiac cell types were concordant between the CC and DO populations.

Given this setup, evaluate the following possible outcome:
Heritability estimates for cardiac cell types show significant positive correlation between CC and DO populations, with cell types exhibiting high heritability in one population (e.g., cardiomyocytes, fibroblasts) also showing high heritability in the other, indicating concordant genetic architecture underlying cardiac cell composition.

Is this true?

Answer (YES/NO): NO